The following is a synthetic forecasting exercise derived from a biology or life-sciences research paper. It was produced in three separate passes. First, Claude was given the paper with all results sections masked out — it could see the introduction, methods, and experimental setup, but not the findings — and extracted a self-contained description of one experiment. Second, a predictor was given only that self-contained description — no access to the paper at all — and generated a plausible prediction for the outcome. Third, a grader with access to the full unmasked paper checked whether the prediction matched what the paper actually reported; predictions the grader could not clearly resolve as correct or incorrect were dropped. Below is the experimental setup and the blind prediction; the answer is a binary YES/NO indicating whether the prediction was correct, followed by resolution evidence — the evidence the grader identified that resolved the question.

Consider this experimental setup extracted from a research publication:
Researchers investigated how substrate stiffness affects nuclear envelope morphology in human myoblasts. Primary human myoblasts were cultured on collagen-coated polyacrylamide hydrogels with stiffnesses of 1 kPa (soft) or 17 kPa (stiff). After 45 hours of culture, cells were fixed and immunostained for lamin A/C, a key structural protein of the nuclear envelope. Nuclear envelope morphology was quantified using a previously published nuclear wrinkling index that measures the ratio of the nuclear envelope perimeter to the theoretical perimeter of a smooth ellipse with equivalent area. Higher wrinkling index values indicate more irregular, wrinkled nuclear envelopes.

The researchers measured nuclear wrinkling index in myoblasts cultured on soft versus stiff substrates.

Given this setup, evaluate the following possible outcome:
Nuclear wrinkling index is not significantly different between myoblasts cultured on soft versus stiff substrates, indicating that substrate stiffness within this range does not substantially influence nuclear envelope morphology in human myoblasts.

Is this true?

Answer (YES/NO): NO